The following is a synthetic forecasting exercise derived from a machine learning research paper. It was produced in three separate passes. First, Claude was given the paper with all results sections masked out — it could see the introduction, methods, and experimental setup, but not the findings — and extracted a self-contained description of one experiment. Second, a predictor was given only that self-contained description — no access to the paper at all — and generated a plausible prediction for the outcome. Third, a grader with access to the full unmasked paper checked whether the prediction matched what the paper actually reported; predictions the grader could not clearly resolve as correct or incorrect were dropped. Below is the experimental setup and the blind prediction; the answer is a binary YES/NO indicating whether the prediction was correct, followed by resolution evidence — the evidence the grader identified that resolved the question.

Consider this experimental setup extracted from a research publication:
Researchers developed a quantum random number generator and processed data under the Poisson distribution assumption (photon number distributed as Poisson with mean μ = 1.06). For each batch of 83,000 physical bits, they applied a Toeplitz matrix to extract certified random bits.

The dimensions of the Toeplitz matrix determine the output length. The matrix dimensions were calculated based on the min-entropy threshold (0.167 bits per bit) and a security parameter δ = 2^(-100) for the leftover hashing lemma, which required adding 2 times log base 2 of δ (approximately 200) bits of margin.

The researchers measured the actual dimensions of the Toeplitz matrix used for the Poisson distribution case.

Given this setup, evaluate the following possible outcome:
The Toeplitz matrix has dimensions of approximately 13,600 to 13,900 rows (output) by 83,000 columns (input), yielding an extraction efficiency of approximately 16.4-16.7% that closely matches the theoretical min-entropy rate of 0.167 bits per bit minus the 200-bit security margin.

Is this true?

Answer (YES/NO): YES